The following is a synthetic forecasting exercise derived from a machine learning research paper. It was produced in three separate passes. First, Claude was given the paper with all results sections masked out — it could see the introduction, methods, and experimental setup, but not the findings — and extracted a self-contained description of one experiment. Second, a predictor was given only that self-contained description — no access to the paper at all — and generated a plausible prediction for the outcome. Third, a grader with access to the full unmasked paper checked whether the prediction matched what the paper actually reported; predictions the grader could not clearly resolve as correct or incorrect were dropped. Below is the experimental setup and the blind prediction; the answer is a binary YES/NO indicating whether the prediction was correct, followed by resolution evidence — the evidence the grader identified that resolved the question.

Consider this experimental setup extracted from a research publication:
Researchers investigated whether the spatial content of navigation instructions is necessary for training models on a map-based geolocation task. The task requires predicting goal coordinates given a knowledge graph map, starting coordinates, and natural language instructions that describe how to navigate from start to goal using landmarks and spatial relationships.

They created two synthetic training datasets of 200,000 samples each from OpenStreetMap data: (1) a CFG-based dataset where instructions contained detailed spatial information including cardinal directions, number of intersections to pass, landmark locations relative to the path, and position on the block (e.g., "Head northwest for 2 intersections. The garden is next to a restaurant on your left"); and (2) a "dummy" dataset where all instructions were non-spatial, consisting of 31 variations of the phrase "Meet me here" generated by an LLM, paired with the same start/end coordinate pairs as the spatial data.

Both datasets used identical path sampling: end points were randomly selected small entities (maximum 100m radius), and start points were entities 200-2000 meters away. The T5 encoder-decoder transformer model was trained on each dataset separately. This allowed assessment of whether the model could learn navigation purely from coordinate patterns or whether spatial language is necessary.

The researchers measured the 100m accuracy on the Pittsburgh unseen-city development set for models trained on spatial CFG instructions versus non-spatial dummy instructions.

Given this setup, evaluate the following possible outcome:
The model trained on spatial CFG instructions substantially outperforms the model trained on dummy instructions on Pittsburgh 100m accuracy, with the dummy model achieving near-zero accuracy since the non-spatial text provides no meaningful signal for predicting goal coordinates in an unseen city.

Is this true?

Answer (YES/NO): NO